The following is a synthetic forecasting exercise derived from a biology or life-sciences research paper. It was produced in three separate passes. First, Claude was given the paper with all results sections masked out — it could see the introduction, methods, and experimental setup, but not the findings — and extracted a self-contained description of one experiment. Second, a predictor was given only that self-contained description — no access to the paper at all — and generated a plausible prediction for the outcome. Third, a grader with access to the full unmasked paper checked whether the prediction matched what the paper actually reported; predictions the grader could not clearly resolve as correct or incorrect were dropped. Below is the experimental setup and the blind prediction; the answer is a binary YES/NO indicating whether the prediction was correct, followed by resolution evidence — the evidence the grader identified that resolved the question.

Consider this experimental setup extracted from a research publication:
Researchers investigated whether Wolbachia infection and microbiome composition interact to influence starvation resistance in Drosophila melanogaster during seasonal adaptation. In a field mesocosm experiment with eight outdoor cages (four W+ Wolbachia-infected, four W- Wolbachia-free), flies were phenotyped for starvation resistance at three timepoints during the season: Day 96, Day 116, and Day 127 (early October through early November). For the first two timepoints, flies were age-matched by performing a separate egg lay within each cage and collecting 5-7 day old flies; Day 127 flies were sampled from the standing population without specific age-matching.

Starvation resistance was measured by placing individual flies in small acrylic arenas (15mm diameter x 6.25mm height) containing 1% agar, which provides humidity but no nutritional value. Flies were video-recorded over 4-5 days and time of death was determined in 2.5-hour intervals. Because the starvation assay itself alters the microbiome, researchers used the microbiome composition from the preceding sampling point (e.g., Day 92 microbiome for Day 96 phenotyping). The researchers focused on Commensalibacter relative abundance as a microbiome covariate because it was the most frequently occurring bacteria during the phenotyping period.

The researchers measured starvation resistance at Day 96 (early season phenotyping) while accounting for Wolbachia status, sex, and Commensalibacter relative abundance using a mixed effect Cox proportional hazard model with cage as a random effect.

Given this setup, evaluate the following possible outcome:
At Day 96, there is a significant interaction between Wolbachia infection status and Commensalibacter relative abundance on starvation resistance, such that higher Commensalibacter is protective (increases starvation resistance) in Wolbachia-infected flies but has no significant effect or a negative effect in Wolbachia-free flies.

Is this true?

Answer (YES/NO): NO